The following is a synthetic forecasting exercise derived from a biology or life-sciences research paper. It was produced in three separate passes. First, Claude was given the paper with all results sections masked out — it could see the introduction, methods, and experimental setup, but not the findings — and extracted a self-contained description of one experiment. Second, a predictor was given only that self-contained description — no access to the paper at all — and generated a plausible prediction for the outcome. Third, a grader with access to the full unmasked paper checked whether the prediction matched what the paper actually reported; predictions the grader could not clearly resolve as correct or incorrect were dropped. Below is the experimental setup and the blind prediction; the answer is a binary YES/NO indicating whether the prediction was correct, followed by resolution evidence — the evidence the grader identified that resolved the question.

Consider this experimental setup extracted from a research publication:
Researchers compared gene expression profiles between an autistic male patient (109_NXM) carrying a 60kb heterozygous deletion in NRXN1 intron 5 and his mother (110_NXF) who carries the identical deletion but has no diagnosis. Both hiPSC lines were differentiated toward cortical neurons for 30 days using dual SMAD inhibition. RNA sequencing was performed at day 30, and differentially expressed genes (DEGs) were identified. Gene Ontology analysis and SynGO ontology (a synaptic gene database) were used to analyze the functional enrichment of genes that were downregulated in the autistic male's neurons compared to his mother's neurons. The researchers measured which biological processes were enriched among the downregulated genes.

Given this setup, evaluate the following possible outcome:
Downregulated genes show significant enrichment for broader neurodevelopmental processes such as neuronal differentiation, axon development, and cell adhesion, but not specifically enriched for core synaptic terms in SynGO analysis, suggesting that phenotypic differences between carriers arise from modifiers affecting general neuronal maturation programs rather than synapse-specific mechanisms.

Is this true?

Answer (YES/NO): NO